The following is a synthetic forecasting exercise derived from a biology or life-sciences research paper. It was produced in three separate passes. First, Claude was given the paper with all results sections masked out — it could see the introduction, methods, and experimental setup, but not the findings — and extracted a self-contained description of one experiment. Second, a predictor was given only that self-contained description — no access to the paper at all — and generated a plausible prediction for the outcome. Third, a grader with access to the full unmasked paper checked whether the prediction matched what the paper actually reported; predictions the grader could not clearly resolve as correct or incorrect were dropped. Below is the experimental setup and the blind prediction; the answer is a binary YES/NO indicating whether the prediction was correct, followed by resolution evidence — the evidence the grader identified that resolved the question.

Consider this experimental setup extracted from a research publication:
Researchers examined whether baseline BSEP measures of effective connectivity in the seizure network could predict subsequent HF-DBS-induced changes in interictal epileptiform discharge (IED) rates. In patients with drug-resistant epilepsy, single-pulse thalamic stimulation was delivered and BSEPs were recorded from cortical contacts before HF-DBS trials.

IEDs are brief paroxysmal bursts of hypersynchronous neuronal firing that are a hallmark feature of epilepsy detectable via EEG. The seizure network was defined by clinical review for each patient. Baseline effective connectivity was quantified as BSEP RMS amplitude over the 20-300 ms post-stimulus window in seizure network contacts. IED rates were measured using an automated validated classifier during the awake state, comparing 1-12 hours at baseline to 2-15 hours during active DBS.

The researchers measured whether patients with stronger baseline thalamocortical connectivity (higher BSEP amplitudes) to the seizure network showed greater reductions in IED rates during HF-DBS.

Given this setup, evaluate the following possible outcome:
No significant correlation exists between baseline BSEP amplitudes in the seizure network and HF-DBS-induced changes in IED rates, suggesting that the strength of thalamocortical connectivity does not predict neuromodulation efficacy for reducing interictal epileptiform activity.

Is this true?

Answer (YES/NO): NO